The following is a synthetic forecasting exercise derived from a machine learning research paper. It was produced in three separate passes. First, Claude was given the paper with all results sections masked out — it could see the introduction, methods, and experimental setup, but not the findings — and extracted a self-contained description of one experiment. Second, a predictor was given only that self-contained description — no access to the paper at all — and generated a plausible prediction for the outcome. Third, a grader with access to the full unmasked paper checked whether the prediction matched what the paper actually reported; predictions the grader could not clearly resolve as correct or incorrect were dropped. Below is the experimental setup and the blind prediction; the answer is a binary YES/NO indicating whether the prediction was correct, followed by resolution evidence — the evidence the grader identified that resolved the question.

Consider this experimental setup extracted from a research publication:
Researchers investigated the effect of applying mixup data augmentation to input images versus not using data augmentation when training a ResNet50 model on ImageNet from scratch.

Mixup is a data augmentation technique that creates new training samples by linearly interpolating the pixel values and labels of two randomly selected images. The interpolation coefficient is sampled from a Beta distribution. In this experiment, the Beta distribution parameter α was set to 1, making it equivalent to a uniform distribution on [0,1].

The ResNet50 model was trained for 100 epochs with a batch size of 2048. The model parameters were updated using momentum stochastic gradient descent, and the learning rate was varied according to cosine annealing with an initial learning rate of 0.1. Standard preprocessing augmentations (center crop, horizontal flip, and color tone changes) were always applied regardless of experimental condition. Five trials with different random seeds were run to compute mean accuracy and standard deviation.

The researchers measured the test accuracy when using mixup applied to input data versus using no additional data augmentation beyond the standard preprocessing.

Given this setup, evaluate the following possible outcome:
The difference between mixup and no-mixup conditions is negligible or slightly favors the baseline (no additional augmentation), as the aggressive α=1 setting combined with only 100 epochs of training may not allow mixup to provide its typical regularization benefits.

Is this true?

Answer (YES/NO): NO